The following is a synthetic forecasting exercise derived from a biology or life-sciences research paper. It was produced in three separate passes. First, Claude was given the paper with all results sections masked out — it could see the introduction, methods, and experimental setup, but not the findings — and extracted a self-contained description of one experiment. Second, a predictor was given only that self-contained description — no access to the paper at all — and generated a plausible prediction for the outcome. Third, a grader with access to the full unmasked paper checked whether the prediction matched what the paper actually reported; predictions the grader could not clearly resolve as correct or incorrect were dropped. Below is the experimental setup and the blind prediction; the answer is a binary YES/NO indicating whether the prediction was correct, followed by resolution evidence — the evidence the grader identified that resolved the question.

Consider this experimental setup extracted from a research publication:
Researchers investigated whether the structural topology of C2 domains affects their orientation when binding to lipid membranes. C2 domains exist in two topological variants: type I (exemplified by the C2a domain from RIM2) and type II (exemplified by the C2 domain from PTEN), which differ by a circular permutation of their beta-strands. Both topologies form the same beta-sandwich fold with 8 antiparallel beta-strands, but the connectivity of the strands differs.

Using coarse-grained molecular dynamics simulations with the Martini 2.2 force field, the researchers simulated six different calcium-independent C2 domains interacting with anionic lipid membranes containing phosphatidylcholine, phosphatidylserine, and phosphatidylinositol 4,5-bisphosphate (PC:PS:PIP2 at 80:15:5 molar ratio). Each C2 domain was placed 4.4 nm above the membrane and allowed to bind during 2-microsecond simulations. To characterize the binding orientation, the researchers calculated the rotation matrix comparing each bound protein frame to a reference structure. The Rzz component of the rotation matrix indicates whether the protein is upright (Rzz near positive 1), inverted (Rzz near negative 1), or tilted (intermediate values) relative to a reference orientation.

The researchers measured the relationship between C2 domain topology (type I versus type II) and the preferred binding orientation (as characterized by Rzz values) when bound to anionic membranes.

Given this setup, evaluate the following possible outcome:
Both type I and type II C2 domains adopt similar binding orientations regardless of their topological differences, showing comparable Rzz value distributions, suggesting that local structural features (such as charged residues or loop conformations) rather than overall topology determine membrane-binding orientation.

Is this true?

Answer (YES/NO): NO